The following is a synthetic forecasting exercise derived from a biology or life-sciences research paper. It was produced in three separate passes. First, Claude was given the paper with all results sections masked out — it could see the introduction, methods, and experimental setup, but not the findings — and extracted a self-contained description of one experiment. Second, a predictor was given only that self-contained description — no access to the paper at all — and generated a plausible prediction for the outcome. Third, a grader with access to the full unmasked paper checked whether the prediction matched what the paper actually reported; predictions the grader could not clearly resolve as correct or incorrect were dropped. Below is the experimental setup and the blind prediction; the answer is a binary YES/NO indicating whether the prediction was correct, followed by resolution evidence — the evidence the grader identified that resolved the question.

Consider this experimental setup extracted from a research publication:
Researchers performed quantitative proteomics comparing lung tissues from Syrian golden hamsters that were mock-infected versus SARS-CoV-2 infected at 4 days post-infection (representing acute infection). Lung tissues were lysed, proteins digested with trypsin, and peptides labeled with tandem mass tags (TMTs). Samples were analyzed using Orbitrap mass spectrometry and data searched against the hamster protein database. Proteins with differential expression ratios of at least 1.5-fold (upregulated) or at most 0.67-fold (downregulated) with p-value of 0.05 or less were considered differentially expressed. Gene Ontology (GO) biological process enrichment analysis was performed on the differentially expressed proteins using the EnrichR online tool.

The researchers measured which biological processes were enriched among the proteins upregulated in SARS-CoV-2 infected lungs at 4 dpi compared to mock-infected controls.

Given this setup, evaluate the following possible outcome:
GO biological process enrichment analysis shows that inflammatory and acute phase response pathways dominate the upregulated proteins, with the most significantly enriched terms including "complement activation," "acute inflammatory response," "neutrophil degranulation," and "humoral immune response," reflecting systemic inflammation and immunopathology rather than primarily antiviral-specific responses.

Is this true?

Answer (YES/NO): NO